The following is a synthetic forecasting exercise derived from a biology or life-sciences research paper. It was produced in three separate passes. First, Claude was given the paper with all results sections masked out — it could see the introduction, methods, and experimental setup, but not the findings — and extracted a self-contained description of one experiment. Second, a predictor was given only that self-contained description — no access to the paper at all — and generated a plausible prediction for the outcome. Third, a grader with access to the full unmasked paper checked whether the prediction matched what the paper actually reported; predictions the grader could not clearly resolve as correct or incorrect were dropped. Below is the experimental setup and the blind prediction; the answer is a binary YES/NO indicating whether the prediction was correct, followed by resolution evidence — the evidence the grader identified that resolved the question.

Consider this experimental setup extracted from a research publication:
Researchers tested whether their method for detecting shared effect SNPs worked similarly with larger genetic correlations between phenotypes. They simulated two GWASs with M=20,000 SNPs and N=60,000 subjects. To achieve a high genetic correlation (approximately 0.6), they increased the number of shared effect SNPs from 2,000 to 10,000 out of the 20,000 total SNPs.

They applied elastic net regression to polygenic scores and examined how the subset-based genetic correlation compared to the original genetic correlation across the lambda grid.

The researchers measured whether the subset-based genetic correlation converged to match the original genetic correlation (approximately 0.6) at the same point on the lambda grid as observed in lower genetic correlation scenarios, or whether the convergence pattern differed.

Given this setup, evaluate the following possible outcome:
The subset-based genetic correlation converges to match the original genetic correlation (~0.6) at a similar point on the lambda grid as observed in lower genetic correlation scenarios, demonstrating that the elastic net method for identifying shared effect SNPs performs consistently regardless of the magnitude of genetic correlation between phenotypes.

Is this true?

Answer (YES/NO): NO